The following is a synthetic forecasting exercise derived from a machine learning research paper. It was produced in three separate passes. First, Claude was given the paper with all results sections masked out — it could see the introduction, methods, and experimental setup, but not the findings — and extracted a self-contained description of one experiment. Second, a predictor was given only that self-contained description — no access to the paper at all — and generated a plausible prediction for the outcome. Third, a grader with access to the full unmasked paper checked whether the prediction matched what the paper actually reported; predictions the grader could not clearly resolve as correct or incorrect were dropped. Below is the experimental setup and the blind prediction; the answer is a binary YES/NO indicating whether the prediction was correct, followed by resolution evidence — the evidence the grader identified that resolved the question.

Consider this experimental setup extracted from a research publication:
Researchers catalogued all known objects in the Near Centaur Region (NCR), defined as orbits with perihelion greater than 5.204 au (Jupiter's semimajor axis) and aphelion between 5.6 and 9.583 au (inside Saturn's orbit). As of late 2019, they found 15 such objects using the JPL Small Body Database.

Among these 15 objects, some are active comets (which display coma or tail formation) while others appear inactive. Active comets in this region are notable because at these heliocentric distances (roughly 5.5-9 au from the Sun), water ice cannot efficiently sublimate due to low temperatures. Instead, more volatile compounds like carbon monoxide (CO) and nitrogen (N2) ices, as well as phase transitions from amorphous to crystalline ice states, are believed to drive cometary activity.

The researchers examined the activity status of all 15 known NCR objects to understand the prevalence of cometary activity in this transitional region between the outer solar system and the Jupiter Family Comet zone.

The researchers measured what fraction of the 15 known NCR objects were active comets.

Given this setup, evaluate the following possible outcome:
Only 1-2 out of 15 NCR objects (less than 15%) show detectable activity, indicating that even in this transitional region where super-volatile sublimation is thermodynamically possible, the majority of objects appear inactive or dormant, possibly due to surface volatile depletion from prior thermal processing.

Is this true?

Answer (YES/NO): NO